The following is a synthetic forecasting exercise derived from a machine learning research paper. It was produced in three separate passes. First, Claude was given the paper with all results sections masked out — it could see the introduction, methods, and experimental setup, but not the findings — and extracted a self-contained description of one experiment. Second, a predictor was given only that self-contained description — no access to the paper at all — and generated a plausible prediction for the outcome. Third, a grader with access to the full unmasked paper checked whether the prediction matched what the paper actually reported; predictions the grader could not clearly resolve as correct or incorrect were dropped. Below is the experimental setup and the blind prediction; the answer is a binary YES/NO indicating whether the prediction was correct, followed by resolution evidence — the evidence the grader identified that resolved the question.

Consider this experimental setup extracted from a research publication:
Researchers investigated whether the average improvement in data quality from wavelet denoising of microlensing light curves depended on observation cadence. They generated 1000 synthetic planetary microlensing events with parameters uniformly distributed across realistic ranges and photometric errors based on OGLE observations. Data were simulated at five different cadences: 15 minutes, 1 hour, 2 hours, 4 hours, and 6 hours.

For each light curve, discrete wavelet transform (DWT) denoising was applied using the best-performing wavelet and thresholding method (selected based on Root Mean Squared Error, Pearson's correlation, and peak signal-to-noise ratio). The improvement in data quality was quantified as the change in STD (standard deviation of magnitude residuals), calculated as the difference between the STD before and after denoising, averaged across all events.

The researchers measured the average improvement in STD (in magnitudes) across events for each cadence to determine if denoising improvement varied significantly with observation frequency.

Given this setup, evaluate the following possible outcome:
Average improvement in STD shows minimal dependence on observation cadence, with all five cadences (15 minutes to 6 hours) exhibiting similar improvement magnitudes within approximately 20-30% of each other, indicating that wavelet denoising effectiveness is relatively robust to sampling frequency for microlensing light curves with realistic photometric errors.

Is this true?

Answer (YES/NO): YES